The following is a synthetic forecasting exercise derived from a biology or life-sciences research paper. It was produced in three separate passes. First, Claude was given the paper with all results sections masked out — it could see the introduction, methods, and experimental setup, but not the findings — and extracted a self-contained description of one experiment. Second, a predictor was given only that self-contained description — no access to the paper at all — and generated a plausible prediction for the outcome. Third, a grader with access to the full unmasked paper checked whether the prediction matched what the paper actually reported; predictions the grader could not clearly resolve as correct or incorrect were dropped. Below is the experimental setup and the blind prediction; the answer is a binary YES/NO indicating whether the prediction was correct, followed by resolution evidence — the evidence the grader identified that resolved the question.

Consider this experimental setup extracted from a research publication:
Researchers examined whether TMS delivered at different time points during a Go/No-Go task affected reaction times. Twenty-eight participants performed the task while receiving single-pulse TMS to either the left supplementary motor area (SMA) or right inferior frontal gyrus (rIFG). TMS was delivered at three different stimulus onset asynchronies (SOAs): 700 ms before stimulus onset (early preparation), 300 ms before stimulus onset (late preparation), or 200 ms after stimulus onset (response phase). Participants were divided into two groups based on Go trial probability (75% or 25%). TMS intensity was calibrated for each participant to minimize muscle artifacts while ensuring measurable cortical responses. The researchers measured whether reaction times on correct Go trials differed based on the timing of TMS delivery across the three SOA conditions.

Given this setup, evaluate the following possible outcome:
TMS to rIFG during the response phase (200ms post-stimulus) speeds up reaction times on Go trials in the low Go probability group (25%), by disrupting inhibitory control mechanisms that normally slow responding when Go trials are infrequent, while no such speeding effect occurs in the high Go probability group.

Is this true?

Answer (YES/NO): NO